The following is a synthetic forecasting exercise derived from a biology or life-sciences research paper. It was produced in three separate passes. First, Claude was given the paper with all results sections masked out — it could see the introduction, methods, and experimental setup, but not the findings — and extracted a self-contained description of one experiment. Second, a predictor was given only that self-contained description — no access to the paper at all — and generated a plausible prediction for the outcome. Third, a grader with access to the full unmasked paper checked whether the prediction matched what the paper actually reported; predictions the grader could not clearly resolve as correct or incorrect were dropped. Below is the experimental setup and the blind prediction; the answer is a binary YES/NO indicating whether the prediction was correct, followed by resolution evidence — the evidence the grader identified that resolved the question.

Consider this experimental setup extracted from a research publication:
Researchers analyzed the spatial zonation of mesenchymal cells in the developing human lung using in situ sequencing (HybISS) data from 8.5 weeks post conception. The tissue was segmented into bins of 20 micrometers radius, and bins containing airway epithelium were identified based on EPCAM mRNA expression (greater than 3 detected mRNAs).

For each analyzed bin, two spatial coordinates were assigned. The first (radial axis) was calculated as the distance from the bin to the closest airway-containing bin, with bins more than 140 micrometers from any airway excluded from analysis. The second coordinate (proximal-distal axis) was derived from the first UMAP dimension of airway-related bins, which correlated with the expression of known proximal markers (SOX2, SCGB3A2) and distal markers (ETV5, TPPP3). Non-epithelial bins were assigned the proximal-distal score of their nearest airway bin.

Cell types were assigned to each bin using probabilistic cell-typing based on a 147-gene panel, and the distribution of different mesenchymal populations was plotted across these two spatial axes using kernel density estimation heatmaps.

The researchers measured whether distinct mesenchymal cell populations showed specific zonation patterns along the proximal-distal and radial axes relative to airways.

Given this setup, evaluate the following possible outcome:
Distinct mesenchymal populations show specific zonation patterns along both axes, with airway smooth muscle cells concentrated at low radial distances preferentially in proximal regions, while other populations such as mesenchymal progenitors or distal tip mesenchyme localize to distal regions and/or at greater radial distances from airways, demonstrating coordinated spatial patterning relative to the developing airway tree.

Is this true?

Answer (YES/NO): YES